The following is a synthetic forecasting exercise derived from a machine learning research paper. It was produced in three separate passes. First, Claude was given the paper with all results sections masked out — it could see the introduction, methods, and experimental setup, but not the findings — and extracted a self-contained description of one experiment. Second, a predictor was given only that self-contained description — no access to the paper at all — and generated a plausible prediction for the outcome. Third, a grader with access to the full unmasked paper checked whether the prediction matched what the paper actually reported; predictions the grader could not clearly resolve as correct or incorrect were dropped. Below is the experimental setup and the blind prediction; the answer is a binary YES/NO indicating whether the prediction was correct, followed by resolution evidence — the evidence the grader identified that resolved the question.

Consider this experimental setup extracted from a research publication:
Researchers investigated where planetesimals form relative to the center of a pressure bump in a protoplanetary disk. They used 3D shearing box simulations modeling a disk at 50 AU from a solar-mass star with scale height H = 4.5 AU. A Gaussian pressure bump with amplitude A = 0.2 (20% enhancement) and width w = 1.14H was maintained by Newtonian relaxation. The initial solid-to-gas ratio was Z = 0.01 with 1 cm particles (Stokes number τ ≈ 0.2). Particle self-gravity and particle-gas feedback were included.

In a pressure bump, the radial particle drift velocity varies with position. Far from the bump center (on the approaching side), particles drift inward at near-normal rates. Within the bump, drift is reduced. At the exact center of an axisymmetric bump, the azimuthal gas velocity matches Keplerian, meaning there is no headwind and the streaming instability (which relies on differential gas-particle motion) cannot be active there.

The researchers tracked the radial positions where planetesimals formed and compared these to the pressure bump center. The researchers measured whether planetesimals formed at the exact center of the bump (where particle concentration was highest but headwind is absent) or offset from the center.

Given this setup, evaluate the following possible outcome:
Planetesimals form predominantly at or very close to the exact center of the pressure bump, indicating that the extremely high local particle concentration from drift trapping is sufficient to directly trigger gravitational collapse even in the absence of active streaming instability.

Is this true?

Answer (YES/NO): NO